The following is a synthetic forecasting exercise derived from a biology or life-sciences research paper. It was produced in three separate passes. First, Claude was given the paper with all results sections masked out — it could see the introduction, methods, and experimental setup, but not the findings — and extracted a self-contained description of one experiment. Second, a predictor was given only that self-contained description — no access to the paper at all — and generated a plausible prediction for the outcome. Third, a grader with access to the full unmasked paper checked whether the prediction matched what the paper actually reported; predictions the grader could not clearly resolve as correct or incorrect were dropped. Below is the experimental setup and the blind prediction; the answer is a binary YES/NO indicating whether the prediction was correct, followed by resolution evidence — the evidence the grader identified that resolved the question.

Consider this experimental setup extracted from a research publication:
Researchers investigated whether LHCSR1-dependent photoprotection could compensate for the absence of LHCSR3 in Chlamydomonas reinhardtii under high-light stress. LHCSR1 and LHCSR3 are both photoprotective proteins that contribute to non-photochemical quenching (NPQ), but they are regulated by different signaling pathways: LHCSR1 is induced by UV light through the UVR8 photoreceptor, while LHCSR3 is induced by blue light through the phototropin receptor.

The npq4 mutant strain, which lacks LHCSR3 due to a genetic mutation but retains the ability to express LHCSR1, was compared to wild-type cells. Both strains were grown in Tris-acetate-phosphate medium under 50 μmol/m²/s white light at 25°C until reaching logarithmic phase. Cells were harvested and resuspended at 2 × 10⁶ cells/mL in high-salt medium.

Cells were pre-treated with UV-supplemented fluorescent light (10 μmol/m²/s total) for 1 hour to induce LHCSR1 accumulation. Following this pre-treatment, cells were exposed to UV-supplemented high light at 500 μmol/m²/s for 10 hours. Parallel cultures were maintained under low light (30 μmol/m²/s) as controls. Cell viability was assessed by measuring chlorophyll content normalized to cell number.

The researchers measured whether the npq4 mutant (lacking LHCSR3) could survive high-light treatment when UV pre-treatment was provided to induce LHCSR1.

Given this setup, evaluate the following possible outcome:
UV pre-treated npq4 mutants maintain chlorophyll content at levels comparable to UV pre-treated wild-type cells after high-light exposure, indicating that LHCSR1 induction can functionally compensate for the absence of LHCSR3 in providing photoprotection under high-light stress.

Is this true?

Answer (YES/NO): YES